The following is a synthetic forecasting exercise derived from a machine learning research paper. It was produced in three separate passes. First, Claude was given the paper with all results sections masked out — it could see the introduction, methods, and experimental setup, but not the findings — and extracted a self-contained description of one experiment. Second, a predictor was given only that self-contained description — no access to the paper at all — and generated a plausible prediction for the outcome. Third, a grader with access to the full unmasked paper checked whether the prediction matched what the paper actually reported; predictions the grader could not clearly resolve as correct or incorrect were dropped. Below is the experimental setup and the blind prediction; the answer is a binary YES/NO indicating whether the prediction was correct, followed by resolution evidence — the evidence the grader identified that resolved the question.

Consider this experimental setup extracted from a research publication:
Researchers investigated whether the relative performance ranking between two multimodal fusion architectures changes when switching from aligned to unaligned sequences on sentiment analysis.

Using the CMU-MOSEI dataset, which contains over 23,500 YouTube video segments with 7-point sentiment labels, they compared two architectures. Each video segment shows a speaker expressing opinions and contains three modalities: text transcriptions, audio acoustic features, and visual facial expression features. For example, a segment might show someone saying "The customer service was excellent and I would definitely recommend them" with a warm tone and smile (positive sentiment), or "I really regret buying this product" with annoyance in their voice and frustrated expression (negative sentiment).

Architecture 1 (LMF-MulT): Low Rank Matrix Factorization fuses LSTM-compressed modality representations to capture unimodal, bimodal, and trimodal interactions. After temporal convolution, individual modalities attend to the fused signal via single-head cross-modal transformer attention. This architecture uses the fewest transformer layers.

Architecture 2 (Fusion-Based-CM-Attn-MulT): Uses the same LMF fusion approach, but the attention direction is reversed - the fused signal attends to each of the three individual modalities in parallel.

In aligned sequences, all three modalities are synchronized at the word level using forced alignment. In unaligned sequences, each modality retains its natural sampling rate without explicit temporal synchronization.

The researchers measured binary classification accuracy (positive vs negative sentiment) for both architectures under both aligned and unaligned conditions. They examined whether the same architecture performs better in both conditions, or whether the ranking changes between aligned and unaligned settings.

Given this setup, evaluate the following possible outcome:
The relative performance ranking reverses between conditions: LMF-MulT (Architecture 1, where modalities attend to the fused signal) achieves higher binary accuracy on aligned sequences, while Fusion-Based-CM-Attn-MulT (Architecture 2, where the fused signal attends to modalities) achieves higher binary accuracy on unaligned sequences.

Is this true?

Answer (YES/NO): NO